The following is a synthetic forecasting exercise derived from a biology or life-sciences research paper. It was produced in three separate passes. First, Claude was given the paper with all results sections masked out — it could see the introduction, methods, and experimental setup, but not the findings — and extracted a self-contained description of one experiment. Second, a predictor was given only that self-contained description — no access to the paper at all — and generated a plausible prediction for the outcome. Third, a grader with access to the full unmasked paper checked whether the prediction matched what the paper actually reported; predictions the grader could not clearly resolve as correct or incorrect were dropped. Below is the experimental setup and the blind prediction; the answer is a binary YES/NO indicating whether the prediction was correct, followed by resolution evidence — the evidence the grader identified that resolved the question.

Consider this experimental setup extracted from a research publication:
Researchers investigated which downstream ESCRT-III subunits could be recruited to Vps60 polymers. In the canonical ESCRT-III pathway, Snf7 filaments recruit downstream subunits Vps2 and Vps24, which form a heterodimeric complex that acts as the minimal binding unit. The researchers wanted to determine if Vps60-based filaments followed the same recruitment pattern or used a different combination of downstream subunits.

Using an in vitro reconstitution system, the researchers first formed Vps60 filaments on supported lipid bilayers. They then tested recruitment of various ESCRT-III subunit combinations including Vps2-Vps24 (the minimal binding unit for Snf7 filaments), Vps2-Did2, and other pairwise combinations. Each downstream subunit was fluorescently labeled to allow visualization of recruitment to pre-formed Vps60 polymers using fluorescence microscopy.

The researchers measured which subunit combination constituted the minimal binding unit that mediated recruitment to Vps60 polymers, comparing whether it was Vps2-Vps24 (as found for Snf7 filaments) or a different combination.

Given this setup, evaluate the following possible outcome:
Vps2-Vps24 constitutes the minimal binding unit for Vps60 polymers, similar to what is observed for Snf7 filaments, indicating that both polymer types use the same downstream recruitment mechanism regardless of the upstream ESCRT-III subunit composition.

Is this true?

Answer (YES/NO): NO